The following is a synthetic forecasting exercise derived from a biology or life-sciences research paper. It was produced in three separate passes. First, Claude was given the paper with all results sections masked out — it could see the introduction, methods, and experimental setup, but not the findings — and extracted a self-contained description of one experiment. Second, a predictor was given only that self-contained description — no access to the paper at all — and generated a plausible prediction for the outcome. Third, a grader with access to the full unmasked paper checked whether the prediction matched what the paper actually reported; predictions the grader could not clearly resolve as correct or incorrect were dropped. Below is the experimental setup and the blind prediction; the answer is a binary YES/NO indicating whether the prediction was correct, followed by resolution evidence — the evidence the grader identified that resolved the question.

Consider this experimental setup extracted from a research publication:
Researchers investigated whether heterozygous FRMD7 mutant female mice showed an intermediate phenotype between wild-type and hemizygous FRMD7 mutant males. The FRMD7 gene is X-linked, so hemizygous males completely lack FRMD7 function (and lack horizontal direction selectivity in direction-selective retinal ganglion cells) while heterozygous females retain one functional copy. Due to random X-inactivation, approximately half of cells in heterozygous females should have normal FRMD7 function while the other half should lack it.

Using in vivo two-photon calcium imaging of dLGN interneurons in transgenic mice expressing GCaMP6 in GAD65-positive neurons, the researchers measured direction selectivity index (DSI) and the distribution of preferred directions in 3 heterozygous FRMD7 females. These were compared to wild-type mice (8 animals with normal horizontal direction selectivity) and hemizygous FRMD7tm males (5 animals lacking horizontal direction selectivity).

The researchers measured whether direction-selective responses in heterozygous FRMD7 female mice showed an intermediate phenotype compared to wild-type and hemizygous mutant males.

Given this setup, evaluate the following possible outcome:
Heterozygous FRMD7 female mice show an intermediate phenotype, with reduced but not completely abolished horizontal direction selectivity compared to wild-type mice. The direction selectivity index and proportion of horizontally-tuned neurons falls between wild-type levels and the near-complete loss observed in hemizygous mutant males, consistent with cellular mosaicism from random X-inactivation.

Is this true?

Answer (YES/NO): YES